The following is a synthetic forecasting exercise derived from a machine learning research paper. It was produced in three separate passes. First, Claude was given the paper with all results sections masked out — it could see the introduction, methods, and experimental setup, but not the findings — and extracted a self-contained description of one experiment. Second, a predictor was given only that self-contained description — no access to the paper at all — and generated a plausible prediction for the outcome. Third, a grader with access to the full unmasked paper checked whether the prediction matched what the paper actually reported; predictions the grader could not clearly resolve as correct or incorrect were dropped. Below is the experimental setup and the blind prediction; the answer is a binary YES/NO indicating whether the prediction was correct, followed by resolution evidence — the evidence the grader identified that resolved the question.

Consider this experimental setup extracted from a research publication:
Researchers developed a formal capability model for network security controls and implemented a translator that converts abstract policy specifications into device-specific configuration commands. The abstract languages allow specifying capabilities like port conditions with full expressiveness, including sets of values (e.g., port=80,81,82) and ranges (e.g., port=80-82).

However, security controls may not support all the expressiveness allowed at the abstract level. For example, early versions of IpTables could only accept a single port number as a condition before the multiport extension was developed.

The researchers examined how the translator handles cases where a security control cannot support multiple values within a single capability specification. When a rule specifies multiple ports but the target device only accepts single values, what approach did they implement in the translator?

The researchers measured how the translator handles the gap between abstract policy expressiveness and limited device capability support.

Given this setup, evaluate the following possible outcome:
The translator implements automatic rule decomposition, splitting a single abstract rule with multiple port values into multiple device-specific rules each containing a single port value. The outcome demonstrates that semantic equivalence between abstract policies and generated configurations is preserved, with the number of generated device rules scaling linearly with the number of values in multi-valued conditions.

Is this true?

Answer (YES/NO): NO